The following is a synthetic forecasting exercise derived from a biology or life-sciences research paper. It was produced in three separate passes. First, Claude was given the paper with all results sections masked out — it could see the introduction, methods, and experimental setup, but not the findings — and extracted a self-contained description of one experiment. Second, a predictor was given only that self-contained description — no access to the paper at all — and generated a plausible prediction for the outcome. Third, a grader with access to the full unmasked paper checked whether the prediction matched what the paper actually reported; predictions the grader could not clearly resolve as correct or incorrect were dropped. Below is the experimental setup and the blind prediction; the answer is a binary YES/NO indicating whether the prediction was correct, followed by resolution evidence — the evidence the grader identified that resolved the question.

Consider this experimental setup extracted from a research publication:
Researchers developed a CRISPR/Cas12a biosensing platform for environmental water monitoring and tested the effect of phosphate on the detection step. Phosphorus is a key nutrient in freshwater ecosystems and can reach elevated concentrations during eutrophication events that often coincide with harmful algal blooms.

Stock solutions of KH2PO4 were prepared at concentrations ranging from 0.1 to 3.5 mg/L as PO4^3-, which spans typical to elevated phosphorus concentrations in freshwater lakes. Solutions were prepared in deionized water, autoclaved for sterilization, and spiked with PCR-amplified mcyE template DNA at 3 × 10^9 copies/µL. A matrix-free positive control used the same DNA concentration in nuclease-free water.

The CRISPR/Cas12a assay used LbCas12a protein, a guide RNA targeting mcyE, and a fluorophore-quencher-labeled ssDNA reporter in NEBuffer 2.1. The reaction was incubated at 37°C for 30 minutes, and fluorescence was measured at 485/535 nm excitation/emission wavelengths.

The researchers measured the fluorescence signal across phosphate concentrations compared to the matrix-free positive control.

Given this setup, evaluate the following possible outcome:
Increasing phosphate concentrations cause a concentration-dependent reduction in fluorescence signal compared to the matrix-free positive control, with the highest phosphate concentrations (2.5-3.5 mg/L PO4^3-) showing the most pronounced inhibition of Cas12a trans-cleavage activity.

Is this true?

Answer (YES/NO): NO